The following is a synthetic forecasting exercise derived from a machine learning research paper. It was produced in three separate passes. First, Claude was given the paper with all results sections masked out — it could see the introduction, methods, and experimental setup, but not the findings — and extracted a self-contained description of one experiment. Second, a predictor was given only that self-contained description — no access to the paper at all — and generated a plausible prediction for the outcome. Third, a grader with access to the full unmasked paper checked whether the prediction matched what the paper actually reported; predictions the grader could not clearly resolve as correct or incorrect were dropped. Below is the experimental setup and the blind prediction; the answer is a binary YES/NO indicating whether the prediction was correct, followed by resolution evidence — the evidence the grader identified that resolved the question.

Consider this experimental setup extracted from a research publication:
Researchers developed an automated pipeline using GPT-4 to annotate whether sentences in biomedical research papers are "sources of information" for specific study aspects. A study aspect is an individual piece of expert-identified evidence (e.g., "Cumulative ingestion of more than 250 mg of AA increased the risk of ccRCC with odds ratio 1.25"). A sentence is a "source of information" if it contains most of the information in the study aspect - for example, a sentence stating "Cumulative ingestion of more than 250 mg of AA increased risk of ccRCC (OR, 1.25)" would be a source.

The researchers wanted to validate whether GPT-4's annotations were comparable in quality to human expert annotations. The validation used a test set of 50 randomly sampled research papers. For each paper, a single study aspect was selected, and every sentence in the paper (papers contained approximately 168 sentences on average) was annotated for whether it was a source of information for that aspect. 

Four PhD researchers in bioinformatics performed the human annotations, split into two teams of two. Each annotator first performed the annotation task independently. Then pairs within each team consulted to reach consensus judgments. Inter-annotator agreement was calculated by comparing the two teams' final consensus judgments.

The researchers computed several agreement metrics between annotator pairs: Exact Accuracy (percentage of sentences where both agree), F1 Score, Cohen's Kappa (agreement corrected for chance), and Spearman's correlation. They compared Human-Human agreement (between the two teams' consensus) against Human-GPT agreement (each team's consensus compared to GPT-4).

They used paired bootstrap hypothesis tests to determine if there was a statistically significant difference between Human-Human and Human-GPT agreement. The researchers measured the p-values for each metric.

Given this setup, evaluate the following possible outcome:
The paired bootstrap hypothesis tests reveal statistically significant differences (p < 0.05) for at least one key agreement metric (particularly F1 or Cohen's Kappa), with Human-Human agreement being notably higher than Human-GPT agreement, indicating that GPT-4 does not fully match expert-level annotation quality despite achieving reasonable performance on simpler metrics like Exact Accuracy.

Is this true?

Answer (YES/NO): NO